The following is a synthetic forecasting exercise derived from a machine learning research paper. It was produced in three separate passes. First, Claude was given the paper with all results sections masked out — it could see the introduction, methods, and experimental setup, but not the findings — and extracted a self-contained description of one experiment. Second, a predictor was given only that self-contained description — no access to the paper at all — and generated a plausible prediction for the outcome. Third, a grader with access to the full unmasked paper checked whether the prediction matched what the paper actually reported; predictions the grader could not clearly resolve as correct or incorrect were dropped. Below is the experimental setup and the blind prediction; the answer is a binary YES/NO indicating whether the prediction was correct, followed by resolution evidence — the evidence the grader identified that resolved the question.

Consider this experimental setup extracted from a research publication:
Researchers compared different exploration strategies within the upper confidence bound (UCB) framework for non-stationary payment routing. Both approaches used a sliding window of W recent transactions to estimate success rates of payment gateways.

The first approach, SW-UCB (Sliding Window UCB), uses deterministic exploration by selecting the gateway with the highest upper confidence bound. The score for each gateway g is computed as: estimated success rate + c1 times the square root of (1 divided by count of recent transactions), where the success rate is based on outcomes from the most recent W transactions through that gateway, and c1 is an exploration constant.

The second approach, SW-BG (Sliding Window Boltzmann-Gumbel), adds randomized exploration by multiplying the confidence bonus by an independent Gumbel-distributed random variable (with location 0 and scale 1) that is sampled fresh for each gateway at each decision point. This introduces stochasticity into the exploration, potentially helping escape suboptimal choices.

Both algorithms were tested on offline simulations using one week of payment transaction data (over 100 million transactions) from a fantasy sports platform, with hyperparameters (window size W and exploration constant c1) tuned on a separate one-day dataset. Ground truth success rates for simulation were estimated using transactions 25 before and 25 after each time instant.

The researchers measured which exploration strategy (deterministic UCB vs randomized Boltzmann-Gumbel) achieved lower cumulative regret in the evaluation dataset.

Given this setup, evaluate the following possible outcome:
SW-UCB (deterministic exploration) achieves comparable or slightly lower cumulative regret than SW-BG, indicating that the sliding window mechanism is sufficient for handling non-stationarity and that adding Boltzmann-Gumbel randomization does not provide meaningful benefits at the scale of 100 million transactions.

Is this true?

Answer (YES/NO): YES